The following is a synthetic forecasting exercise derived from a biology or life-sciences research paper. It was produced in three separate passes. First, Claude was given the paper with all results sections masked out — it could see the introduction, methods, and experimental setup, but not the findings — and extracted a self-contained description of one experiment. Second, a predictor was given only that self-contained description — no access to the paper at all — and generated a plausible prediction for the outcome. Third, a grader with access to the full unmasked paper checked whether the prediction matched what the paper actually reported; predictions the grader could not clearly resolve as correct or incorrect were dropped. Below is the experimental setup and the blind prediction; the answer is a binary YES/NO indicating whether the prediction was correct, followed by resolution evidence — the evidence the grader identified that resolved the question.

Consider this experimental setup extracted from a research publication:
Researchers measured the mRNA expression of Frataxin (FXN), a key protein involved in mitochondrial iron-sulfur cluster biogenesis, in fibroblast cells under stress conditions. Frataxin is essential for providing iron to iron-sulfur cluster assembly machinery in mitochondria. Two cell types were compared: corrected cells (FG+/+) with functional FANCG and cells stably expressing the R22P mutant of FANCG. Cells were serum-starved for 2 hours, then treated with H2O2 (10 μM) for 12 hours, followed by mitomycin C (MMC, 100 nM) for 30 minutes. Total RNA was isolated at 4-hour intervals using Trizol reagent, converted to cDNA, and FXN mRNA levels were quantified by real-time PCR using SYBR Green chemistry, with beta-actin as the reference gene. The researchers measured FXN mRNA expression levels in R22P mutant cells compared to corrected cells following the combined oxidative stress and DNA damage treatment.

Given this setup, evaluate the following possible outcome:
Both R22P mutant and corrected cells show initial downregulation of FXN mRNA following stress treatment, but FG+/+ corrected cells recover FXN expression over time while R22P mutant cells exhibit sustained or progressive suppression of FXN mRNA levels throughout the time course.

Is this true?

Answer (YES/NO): NO